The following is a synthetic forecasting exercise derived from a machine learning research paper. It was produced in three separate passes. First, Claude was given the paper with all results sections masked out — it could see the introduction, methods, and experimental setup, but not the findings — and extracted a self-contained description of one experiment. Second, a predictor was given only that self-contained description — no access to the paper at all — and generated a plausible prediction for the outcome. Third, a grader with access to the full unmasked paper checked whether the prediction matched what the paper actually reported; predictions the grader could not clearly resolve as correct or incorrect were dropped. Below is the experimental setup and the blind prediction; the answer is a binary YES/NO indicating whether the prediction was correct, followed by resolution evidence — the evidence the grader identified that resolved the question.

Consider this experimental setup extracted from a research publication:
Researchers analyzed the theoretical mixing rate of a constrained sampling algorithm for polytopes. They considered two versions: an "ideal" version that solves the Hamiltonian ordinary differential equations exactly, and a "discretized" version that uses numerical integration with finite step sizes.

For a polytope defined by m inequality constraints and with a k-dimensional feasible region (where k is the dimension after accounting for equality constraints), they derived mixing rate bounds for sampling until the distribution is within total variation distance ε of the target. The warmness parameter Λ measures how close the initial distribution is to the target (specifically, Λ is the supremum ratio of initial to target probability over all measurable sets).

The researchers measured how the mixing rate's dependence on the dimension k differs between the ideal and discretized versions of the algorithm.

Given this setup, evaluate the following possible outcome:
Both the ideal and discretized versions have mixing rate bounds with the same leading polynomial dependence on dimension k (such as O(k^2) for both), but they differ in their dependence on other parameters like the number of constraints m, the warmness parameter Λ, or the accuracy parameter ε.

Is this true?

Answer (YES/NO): NO